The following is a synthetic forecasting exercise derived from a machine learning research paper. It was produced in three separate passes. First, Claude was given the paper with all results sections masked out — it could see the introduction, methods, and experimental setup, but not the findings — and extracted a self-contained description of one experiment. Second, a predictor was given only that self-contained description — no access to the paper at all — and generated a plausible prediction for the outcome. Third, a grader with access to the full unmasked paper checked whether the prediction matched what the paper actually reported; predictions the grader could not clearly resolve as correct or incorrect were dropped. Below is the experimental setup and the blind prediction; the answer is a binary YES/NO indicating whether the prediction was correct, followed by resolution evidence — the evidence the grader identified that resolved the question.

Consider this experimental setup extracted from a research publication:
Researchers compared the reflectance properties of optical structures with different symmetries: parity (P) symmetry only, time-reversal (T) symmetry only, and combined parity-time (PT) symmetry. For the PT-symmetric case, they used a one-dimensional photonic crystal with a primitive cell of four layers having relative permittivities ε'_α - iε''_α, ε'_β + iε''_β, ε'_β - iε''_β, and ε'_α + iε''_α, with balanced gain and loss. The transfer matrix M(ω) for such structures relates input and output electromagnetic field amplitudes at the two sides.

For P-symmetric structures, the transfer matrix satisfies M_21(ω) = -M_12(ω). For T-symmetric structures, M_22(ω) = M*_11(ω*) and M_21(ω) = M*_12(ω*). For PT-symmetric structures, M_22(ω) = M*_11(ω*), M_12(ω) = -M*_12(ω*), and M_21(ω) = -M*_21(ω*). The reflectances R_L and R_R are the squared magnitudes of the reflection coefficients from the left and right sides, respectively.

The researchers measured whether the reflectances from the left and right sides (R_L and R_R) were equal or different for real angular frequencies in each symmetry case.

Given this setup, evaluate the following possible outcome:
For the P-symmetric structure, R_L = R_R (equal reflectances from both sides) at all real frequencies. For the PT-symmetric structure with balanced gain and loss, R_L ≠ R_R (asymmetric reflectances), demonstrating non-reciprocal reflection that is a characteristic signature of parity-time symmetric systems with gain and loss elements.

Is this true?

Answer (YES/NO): YES